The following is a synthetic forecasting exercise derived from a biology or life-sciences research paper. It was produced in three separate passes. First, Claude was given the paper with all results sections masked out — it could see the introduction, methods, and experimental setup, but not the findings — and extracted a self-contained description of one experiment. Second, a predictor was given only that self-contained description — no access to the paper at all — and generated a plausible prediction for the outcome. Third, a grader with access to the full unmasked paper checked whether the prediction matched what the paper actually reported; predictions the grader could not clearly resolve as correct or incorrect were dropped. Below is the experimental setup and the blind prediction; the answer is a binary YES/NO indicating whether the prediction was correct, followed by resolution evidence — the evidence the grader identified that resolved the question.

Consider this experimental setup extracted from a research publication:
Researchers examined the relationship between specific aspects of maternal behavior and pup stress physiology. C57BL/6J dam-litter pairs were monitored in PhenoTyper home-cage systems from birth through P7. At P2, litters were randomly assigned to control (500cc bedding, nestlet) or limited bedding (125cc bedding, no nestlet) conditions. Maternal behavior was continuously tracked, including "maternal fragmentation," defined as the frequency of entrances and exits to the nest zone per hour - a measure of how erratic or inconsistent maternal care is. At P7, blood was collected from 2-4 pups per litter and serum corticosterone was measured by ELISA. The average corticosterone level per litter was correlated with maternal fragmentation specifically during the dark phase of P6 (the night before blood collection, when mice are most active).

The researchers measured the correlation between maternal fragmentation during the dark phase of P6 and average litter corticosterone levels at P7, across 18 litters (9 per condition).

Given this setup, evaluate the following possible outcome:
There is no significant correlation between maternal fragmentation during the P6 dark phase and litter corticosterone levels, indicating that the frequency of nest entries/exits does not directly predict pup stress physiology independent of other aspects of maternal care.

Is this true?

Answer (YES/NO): NO